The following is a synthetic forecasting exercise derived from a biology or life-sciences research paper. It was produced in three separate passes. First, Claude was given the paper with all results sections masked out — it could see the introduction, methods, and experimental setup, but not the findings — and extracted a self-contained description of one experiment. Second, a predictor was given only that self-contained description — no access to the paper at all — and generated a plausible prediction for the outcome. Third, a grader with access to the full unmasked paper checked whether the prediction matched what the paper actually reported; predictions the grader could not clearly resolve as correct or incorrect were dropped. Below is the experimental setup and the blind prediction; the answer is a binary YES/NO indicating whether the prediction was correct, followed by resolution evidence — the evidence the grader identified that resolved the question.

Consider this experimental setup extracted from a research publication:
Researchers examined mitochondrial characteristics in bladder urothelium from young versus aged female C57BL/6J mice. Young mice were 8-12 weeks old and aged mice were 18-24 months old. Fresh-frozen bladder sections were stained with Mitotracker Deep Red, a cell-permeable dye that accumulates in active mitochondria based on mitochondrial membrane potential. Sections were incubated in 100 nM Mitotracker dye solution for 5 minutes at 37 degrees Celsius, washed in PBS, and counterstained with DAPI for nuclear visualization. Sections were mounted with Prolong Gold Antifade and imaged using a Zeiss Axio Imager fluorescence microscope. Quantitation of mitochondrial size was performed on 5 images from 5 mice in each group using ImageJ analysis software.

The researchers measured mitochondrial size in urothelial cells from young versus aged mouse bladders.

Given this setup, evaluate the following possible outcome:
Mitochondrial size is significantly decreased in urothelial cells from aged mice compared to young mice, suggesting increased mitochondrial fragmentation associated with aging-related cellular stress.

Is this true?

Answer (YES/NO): NO